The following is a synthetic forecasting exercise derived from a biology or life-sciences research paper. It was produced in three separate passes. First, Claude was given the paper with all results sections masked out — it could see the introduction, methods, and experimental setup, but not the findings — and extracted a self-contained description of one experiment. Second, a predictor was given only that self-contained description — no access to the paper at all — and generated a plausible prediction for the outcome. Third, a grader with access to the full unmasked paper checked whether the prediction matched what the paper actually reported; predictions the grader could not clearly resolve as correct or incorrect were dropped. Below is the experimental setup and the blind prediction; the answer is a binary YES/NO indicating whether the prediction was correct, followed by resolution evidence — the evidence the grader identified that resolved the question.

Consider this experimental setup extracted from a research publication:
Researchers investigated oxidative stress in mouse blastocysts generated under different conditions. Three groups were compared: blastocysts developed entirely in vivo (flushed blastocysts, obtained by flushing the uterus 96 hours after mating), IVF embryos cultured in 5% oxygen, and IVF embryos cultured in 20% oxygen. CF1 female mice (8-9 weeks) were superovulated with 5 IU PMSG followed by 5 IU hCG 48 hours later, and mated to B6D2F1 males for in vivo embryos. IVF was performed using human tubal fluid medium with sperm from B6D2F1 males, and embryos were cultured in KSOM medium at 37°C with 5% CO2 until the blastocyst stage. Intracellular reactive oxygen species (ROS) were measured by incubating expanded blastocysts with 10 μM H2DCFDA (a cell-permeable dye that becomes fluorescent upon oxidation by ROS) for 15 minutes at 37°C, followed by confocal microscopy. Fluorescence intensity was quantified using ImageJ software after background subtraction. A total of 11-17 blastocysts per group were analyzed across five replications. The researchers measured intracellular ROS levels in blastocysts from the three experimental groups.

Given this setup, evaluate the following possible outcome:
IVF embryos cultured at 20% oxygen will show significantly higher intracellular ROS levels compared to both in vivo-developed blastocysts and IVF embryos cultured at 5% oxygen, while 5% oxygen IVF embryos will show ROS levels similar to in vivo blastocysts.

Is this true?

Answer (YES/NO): NO